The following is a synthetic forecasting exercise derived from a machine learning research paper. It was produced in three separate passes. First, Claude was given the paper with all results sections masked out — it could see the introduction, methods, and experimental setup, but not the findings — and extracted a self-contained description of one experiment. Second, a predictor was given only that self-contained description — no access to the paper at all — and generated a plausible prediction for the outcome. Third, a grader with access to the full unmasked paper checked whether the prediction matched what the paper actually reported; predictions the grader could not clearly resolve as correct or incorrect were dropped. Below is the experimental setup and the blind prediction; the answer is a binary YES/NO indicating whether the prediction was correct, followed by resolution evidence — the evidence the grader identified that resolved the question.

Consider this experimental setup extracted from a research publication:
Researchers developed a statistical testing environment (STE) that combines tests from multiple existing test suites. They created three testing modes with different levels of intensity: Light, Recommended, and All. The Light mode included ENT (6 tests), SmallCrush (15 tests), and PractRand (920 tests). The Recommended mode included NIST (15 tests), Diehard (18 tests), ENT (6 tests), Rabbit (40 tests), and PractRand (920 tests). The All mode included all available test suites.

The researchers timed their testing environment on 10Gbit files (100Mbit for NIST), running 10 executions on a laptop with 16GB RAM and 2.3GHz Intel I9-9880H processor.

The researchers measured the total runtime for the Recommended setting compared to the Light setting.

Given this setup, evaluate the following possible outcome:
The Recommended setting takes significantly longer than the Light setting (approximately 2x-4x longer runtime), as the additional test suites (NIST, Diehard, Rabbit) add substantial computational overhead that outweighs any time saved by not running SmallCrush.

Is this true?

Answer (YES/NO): NO